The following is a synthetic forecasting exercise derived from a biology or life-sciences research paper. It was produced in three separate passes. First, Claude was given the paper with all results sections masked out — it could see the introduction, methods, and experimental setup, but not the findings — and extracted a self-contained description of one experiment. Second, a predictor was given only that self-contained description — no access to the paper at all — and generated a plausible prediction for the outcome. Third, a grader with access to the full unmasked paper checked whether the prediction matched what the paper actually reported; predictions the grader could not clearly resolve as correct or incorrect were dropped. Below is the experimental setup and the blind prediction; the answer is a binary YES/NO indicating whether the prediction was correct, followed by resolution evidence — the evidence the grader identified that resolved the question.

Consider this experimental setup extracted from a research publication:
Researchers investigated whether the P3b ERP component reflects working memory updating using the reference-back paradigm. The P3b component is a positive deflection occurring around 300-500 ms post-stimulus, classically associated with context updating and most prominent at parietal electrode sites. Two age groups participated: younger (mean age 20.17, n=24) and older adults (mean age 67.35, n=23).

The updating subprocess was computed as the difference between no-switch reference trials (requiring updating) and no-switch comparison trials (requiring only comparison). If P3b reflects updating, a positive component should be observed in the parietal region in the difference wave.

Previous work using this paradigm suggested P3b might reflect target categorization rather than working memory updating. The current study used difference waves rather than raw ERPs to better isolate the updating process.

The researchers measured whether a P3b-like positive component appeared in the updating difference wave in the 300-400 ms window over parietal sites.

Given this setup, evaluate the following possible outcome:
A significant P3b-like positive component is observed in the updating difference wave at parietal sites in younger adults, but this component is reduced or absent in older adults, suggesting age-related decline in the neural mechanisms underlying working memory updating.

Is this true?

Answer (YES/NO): NO